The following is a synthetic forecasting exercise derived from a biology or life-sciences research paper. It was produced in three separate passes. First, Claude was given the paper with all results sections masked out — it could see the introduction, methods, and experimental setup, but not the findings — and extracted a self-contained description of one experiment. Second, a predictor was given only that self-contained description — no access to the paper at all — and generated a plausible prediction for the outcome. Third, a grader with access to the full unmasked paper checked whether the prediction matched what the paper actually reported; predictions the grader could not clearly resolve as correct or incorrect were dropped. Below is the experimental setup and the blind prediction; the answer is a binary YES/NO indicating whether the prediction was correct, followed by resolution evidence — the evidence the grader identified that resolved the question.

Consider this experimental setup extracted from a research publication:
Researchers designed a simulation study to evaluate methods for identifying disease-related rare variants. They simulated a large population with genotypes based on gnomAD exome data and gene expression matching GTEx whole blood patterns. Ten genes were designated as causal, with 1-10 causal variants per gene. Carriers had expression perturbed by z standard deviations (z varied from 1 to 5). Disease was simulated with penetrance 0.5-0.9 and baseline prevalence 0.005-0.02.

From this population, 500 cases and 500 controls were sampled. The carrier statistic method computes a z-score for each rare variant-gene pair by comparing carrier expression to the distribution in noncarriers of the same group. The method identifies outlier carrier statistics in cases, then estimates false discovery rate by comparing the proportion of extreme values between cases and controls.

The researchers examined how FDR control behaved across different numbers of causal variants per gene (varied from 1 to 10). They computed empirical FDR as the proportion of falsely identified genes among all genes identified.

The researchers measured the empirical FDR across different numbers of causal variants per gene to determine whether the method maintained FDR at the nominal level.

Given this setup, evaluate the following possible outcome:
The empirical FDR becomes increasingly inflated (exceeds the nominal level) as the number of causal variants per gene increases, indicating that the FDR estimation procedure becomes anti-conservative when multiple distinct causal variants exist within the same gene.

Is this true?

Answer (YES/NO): NO